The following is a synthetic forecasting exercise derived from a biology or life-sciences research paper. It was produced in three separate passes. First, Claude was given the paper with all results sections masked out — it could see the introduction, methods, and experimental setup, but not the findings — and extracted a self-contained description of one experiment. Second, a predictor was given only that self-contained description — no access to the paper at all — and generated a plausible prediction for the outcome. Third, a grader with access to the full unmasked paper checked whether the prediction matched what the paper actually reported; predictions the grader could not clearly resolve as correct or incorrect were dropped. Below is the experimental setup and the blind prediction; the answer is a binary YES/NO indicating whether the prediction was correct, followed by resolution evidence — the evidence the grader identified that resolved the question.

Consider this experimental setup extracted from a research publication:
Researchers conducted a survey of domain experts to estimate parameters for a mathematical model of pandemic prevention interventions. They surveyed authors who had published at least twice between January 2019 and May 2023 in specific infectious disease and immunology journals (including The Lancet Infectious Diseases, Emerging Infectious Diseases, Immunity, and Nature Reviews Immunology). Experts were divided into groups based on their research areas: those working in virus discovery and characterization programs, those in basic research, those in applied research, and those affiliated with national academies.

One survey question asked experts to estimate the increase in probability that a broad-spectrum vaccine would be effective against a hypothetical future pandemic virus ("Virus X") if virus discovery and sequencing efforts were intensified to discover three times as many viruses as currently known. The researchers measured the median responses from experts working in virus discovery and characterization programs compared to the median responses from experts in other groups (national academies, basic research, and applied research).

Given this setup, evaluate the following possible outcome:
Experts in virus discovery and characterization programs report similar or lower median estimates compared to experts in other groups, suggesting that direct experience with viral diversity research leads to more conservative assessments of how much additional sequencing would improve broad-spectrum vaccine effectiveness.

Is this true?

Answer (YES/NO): NO